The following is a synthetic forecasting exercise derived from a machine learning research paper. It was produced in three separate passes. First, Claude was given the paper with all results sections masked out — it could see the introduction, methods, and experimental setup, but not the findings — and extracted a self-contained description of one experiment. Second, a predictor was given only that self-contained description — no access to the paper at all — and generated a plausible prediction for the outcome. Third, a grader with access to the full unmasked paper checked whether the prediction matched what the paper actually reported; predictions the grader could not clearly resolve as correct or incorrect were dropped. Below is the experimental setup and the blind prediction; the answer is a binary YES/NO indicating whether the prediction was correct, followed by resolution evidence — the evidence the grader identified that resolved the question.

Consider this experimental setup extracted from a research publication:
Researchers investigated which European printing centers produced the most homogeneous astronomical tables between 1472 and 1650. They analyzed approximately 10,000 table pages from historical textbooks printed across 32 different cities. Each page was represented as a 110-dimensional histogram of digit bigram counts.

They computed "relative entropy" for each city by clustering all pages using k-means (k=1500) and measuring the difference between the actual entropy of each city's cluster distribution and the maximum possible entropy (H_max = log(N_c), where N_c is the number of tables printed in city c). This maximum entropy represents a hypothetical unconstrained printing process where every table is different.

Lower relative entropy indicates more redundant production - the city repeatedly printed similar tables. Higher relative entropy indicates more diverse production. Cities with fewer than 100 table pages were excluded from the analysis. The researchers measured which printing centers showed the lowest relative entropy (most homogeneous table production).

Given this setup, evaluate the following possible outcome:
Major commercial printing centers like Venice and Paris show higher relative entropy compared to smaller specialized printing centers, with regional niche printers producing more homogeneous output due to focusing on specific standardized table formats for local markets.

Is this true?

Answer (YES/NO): NO